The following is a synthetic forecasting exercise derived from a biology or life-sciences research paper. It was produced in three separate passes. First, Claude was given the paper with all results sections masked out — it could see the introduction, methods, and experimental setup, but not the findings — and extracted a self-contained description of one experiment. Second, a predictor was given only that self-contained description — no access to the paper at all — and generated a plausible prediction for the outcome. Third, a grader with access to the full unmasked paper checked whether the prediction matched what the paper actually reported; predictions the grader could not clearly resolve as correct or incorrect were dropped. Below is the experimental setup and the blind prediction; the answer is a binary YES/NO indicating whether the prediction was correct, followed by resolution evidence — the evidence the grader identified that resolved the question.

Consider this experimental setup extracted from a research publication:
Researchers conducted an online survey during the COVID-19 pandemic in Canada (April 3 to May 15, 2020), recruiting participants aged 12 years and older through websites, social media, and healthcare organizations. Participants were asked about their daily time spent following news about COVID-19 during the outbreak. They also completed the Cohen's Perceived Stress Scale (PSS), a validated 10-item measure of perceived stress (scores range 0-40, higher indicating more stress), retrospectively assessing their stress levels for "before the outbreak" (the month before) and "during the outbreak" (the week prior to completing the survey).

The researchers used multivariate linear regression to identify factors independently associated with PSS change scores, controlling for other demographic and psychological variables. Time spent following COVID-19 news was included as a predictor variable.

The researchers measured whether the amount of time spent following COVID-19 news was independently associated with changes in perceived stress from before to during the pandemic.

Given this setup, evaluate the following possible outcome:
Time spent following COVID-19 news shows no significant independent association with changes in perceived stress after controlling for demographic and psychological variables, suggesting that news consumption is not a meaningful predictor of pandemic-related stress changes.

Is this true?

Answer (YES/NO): YES